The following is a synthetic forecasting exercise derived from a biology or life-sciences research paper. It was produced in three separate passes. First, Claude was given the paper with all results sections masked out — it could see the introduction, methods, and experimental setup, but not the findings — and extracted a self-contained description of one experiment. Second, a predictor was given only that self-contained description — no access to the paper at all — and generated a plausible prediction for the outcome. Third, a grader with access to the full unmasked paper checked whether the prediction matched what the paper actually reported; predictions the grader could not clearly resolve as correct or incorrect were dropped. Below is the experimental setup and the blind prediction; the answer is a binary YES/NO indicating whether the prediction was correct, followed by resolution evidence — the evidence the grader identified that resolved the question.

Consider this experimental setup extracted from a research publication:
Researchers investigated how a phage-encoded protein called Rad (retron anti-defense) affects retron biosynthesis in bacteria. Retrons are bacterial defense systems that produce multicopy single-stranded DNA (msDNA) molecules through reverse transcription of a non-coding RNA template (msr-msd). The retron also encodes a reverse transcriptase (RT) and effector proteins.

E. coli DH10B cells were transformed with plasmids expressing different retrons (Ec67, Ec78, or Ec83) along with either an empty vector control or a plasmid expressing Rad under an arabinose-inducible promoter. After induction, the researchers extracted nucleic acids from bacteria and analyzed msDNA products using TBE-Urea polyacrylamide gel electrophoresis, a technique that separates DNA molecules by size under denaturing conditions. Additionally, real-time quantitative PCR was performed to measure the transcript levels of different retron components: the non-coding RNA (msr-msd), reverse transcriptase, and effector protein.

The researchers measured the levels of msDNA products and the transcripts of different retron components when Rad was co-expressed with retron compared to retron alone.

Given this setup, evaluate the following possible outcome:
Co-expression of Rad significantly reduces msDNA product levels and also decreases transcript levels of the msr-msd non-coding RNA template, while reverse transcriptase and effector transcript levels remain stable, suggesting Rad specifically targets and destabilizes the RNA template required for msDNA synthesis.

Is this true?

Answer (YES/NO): YES